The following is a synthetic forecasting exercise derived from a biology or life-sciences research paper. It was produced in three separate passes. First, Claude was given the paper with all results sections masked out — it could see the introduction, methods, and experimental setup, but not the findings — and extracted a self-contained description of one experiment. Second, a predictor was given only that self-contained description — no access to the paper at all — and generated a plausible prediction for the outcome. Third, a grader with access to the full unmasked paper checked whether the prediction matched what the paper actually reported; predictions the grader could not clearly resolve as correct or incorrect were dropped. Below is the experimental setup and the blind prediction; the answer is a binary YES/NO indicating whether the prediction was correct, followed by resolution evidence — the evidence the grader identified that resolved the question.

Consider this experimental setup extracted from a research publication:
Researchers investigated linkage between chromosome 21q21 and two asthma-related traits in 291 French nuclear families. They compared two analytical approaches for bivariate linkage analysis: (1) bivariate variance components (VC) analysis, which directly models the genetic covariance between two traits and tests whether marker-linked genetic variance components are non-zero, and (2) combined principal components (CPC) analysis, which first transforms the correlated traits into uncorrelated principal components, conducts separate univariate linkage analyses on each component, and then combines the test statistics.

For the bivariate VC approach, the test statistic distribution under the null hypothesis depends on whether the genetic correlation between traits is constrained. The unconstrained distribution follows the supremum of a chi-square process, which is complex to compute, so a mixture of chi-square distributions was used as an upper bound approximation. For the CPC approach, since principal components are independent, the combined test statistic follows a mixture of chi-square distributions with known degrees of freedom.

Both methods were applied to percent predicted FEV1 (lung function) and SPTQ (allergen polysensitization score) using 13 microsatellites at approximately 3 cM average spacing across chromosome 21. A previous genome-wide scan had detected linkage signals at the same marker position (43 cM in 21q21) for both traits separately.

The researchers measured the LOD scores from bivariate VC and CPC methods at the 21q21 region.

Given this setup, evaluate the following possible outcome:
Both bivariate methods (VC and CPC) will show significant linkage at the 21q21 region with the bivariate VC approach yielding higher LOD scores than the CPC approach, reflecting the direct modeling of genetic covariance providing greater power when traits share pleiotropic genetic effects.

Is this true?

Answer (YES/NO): NO